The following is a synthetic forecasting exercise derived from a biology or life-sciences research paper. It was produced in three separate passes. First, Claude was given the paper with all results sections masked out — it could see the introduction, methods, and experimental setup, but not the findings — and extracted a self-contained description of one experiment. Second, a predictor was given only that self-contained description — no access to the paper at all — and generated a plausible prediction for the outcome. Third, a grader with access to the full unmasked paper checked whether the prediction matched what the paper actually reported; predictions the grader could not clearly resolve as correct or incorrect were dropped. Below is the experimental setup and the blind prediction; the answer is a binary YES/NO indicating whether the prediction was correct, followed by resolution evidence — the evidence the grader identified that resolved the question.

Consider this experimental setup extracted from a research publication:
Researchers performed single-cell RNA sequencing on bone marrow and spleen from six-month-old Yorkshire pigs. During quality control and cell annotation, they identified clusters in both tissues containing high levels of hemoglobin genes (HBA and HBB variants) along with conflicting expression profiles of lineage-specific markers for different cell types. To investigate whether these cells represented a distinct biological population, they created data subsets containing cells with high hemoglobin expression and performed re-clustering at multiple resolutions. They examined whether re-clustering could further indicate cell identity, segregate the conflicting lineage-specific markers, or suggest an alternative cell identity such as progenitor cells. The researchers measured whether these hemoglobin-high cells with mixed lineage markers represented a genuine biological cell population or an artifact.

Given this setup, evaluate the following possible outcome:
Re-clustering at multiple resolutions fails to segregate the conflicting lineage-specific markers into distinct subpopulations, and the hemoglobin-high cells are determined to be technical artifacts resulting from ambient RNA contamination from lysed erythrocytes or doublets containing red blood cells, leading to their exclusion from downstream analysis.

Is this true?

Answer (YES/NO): YES